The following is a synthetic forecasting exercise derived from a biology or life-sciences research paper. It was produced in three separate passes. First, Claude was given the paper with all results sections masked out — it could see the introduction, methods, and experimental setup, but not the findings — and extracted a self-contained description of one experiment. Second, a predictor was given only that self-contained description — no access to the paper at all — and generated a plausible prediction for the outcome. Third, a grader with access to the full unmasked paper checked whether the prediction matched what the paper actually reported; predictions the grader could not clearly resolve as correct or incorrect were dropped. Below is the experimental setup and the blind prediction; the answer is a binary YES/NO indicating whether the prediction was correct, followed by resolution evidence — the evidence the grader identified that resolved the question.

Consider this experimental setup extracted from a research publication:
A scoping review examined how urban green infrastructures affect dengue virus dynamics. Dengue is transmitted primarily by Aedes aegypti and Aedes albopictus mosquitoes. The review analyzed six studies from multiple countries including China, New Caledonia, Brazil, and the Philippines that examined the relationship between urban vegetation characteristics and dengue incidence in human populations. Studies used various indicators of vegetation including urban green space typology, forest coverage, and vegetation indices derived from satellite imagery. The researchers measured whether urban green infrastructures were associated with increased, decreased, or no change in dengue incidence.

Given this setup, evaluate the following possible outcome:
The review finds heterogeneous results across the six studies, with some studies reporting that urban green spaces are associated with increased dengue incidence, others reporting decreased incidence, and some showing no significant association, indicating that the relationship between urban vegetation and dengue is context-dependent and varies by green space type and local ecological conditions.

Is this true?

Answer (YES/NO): YES